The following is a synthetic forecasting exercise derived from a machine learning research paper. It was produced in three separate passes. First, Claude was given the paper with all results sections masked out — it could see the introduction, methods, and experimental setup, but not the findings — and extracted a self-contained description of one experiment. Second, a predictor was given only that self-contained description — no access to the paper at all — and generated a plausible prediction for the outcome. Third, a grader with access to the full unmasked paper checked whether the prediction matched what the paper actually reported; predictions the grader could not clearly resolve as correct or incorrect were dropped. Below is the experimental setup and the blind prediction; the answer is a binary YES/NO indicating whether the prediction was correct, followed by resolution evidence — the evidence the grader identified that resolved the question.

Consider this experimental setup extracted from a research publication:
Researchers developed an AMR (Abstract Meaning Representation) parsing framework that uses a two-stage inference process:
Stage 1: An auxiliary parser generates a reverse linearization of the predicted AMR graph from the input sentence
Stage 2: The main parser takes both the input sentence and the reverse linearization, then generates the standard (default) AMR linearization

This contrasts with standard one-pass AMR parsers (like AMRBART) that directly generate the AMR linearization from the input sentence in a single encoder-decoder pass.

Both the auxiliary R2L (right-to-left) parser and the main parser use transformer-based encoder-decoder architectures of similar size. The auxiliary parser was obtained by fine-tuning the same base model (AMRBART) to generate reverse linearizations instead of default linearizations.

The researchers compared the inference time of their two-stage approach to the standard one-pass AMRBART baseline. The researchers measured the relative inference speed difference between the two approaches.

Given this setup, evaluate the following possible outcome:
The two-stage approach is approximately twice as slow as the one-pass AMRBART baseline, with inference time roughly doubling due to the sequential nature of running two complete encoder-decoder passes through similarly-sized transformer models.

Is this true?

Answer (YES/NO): YES